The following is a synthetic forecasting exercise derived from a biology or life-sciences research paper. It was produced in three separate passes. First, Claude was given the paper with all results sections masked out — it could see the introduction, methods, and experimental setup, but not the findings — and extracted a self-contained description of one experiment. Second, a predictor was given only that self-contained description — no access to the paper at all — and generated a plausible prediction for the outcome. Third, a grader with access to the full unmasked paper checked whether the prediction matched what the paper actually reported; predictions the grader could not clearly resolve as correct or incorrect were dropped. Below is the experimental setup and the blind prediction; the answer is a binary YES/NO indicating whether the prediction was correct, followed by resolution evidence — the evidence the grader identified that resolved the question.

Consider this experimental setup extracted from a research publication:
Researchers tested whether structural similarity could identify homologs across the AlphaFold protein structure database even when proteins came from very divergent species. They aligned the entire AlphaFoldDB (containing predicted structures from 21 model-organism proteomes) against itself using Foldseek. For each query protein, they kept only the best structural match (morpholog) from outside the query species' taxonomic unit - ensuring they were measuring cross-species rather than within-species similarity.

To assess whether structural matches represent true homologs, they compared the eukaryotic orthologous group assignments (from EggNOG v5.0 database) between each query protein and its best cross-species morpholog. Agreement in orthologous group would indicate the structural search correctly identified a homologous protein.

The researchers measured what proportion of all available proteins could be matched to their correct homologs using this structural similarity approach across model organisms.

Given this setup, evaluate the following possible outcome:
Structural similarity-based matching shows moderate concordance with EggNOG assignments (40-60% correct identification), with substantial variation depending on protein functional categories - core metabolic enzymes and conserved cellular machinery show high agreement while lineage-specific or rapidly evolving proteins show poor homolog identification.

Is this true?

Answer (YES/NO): NO